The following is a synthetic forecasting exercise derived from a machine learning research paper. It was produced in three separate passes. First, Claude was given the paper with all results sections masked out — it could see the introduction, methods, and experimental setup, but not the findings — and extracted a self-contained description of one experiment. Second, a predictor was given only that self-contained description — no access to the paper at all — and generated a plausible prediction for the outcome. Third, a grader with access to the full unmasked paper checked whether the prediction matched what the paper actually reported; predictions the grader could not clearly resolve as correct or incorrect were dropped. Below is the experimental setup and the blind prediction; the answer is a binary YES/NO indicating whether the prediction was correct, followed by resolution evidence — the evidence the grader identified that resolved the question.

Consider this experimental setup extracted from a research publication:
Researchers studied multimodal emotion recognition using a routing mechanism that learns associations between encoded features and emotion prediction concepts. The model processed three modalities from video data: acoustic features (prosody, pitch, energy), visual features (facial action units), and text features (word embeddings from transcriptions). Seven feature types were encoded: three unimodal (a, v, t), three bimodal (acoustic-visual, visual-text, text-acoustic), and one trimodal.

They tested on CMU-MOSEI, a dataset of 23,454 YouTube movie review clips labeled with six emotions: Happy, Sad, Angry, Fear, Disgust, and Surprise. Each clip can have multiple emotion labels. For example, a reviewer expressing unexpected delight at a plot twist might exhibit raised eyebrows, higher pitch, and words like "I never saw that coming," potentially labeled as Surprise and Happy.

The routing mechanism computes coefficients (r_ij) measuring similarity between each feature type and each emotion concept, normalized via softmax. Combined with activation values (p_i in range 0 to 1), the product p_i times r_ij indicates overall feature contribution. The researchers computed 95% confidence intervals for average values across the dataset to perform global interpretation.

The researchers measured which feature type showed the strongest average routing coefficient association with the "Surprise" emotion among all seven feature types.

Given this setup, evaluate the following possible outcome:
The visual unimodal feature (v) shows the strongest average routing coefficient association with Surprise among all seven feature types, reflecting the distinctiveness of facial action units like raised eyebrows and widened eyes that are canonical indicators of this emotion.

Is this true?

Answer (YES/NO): NO